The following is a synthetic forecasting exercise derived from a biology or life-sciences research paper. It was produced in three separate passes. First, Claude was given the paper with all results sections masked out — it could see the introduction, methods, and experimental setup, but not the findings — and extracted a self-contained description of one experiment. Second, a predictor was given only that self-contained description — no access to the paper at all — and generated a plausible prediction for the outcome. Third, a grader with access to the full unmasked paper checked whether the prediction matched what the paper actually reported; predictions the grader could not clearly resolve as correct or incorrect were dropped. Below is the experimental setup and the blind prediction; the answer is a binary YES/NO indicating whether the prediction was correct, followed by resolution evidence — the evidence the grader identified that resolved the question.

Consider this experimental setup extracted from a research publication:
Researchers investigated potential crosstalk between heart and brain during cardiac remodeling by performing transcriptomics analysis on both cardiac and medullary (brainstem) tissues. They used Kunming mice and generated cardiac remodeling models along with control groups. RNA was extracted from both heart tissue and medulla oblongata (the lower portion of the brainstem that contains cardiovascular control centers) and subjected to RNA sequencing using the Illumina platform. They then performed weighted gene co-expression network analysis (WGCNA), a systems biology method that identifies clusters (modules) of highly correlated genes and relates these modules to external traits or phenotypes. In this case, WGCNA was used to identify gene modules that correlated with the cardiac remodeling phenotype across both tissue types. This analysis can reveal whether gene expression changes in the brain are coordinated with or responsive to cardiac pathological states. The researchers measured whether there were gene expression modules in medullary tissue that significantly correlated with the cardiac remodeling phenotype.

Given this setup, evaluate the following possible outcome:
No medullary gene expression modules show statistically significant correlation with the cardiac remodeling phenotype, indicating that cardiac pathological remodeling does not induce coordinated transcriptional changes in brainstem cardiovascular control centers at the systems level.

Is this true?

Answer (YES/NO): NO